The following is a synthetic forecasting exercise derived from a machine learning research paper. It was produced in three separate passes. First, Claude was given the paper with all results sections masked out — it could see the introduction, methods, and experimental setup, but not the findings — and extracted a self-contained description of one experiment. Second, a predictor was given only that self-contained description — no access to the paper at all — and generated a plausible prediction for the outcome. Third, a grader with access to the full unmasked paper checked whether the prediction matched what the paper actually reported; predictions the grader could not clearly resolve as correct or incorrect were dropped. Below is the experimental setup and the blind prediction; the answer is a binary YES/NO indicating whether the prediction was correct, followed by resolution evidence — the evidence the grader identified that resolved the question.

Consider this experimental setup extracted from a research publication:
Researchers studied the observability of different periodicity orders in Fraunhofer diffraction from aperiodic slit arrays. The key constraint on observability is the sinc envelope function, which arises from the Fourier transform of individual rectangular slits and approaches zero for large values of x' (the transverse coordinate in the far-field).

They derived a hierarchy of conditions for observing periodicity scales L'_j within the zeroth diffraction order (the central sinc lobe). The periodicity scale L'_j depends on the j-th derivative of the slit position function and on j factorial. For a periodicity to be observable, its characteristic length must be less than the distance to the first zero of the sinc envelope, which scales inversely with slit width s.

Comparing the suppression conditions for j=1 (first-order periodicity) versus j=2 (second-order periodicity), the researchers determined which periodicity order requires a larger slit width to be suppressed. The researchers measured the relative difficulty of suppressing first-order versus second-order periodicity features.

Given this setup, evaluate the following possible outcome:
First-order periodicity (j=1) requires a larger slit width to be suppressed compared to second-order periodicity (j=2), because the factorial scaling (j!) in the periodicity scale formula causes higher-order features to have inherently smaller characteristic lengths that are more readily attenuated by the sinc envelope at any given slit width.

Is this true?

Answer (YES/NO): YES